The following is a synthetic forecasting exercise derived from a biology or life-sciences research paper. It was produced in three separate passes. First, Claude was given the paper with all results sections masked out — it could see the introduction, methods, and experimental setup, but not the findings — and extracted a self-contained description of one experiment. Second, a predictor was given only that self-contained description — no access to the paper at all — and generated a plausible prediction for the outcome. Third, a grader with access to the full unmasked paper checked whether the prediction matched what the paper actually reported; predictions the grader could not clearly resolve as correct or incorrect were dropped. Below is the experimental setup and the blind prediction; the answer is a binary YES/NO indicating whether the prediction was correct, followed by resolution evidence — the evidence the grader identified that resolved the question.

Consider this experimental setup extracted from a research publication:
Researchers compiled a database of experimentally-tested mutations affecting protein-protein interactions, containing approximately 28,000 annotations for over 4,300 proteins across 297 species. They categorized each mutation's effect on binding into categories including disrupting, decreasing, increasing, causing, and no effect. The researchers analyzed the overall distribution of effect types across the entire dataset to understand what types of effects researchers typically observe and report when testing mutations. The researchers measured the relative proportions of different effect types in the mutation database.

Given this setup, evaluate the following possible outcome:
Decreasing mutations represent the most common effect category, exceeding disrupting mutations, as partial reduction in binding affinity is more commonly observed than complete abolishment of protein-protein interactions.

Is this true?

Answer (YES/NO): NO